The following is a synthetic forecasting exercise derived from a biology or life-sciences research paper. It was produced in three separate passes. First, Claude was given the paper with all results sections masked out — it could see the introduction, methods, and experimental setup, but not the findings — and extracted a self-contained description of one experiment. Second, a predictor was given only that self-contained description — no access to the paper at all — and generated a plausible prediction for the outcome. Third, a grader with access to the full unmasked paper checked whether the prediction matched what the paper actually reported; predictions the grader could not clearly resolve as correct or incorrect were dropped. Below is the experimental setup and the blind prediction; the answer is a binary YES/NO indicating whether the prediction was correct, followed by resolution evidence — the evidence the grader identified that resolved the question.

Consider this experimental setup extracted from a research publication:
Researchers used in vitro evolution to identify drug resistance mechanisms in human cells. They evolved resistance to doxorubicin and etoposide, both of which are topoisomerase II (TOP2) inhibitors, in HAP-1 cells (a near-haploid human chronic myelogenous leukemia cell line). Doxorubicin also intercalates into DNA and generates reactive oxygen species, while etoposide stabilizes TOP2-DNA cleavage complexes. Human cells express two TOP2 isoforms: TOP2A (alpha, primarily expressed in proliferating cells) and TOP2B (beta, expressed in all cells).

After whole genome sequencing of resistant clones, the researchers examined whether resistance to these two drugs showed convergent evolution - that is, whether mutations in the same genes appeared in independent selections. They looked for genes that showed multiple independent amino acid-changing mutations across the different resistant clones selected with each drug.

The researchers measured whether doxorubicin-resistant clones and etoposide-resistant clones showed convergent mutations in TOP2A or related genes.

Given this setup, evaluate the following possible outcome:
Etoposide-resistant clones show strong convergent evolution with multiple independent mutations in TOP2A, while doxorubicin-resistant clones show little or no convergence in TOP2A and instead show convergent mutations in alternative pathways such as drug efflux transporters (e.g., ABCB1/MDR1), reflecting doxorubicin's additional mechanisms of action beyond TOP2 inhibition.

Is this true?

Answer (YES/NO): NO